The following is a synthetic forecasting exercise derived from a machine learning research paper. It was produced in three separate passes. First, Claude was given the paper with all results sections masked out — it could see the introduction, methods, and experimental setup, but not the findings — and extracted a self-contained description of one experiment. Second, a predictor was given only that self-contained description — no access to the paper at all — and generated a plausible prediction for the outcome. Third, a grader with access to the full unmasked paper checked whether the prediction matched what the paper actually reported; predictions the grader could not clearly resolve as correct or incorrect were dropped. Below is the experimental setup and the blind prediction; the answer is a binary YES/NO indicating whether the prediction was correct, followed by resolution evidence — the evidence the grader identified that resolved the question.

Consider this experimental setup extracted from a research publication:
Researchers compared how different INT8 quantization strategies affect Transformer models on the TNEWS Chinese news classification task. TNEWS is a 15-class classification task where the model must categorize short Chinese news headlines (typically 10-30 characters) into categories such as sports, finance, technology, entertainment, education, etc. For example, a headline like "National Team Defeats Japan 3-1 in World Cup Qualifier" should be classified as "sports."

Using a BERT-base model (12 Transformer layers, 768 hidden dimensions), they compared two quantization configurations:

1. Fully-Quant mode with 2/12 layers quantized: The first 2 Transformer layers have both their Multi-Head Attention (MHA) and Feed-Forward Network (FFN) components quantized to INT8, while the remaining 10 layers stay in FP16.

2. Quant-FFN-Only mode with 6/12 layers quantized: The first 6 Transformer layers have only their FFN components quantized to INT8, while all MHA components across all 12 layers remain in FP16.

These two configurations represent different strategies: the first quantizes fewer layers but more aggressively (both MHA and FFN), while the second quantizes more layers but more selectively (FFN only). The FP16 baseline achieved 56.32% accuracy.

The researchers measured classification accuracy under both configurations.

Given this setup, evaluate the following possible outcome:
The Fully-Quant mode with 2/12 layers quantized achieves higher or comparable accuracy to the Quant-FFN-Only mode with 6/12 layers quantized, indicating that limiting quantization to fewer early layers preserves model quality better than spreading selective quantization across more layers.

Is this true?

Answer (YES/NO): NO